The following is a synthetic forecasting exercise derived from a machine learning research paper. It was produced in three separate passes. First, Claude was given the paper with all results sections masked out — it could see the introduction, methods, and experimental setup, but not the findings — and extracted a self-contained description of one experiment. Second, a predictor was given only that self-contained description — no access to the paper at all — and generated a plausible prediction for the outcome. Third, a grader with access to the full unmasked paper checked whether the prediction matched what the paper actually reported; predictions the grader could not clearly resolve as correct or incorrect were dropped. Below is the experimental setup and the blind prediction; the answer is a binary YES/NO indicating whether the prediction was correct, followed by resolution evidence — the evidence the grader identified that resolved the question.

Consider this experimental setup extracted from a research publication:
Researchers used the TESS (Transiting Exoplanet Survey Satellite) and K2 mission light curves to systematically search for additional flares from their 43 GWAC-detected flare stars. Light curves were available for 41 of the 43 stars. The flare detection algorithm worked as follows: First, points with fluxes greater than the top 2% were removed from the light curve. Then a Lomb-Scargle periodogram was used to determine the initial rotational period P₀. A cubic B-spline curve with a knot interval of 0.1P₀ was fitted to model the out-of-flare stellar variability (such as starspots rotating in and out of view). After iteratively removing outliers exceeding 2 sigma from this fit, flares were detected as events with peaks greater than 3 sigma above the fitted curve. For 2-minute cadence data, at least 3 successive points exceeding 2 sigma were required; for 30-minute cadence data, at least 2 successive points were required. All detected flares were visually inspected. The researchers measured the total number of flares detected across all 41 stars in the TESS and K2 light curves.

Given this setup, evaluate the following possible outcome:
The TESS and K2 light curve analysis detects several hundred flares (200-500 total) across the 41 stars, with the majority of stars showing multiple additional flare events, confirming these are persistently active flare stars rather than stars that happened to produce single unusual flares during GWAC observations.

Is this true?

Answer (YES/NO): NO